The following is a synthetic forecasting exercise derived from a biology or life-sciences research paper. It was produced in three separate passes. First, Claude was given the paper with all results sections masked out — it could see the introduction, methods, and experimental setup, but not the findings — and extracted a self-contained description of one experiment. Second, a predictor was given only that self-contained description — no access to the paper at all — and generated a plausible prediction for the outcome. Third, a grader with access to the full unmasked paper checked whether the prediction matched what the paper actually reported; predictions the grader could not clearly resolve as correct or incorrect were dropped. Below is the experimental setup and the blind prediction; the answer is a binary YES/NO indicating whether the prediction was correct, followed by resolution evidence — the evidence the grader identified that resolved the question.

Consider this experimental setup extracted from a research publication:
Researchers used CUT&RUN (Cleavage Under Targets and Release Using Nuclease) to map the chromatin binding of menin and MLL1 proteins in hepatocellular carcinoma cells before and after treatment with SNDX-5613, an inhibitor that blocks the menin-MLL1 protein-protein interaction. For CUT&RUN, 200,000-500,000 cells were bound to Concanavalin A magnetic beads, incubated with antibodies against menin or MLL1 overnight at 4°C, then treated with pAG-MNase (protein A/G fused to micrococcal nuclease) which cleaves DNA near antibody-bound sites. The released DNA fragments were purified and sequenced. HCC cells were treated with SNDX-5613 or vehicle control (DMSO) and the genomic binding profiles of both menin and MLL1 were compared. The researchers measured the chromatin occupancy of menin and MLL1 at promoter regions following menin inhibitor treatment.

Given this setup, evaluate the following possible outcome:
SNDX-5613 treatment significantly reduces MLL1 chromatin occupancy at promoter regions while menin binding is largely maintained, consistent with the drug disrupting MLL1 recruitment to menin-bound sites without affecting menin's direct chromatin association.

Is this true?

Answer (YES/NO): NO